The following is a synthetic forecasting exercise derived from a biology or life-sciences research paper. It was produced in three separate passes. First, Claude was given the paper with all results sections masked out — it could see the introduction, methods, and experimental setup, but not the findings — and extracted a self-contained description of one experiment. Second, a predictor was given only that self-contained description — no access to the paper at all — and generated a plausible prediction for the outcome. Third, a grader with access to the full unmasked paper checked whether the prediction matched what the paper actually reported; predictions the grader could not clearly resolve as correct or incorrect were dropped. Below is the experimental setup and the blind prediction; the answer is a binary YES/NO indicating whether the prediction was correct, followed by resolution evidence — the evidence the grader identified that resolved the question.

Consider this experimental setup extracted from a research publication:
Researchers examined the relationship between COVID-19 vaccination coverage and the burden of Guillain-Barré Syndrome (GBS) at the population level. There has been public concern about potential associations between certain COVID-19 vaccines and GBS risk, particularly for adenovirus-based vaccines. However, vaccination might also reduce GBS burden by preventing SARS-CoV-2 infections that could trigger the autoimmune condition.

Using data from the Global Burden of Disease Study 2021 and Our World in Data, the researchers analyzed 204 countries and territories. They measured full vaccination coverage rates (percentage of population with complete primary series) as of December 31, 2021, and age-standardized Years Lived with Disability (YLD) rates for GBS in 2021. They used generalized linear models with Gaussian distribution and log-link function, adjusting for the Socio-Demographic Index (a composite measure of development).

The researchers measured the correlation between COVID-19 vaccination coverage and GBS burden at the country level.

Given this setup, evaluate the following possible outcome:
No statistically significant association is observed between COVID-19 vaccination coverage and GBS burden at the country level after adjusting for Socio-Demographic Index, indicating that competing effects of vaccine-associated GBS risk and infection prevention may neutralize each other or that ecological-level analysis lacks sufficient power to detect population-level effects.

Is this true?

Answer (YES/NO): NO